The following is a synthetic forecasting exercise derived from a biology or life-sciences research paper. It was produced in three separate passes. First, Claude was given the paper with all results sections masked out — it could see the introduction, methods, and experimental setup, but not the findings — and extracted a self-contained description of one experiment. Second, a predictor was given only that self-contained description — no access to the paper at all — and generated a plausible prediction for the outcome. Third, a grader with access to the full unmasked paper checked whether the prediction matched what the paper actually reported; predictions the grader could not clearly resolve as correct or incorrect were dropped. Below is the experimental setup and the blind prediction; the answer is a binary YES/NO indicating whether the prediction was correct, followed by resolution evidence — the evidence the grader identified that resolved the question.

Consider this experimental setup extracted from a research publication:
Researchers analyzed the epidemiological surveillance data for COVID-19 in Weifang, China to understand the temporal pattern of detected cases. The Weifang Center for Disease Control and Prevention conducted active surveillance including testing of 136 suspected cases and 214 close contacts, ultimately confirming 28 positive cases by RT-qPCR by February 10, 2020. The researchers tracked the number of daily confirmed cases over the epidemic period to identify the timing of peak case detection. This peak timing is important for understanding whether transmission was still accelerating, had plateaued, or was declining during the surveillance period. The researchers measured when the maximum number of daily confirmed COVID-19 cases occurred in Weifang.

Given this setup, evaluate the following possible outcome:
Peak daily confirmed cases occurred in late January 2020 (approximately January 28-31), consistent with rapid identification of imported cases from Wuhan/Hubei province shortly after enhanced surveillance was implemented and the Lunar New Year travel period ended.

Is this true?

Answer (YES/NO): NO